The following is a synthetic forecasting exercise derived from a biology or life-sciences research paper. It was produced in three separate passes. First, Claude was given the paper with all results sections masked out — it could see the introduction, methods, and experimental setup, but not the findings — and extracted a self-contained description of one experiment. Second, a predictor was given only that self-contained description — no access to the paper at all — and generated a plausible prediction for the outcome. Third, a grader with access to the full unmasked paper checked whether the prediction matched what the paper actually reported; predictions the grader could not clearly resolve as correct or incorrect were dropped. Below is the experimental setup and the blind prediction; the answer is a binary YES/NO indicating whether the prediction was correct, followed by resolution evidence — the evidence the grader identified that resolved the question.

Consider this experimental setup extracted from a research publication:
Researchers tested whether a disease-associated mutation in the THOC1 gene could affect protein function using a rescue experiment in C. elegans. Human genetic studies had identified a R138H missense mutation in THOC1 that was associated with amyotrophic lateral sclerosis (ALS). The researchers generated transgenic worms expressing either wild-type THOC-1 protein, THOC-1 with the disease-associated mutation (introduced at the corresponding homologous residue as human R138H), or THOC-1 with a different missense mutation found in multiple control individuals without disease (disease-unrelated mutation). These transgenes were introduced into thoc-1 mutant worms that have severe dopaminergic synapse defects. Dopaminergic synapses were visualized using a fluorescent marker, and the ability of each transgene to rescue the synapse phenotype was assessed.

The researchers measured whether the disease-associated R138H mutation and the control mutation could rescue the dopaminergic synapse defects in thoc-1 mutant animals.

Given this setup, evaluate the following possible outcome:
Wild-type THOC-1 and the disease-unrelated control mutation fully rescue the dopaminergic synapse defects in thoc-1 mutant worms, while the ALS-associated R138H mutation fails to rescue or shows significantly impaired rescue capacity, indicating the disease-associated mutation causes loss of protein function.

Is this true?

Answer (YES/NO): YES